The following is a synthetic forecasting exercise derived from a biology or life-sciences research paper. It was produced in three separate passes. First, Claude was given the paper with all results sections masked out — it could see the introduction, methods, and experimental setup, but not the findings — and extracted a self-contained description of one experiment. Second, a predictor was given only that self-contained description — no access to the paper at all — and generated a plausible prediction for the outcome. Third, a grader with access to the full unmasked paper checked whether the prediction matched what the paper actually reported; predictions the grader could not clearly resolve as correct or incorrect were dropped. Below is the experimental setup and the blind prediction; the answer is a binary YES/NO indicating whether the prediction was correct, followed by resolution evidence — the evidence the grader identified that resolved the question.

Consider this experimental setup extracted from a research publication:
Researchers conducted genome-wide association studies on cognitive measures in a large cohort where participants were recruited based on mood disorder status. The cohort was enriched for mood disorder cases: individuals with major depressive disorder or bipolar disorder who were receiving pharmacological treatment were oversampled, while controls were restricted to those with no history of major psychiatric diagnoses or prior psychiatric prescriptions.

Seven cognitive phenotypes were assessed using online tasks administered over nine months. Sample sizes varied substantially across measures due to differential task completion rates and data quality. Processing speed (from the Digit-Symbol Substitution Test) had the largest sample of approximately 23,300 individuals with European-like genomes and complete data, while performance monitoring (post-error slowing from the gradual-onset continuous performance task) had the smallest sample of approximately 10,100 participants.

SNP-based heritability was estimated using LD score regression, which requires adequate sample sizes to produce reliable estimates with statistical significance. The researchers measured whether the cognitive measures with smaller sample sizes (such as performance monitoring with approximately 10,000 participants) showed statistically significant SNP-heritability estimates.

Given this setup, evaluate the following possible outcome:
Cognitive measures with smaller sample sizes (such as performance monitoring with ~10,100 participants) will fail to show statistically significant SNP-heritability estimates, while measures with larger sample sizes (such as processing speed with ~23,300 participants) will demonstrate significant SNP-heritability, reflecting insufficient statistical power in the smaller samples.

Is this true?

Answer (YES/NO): NO